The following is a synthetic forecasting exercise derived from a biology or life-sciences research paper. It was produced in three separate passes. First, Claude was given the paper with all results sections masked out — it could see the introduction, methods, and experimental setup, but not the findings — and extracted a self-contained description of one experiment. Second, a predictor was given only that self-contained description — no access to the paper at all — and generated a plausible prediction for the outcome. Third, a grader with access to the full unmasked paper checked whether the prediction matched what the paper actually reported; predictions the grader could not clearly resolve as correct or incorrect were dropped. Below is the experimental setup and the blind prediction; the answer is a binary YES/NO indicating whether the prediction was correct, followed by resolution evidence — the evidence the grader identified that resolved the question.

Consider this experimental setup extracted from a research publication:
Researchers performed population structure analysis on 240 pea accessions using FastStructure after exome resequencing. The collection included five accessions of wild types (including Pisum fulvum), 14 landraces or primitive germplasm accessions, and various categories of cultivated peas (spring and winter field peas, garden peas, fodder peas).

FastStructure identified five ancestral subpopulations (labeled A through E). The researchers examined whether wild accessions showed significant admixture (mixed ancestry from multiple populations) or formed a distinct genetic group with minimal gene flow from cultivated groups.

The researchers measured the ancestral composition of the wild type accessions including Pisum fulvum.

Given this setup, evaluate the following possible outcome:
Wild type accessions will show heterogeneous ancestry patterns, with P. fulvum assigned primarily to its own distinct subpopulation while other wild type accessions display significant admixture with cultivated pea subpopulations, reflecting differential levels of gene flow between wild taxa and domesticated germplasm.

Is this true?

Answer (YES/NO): NO